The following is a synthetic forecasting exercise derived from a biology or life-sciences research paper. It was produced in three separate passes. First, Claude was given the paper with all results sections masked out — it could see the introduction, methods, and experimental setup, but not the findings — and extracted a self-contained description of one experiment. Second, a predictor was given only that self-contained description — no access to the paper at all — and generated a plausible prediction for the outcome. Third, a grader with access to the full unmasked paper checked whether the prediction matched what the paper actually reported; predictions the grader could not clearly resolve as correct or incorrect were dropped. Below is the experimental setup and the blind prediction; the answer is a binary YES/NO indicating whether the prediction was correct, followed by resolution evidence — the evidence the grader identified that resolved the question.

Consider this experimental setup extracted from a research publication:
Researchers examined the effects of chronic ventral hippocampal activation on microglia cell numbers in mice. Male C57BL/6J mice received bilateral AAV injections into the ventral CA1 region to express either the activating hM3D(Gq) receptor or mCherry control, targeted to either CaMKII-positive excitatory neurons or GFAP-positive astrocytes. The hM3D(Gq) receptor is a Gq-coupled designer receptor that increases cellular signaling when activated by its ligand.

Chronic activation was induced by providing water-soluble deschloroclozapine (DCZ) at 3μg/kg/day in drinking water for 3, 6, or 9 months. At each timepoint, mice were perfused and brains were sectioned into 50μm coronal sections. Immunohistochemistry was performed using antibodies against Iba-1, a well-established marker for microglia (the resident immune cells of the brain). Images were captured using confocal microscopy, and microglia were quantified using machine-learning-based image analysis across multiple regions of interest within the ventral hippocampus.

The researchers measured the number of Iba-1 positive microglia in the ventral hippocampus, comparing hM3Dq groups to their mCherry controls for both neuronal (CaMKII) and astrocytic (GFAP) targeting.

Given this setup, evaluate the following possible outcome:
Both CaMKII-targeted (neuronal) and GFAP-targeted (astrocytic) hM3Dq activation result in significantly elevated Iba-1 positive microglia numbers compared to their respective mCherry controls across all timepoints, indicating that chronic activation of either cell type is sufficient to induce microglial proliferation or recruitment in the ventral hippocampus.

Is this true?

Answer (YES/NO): NO